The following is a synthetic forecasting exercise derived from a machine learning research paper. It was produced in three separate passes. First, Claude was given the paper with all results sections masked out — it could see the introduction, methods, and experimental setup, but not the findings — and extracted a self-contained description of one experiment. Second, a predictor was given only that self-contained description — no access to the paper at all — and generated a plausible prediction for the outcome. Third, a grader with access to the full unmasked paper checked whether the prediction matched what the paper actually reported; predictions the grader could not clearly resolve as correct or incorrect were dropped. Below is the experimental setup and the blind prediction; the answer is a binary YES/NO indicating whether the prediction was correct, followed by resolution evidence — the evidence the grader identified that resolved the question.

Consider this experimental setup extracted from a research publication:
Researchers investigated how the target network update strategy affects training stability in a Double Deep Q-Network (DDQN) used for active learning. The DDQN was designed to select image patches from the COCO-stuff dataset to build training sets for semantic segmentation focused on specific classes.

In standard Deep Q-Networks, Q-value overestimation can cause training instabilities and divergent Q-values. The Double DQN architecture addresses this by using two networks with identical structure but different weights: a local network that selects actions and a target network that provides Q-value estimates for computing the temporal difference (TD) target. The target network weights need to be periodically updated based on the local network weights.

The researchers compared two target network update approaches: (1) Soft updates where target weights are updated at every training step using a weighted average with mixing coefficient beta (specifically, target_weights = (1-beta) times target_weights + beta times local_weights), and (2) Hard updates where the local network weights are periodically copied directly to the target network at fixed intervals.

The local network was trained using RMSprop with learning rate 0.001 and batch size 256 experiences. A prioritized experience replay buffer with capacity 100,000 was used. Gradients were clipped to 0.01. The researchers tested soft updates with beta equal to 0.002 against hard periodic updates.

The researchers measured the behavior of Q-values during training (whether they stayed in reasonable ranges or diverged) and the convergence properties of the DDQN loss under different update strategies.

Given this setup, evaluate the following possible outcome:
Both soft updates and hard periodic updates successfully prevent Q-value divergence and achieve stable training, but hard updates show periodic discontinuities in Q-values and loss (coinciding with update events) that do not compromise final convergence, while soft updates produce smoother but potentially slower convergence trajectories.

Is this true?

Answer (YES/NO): NO